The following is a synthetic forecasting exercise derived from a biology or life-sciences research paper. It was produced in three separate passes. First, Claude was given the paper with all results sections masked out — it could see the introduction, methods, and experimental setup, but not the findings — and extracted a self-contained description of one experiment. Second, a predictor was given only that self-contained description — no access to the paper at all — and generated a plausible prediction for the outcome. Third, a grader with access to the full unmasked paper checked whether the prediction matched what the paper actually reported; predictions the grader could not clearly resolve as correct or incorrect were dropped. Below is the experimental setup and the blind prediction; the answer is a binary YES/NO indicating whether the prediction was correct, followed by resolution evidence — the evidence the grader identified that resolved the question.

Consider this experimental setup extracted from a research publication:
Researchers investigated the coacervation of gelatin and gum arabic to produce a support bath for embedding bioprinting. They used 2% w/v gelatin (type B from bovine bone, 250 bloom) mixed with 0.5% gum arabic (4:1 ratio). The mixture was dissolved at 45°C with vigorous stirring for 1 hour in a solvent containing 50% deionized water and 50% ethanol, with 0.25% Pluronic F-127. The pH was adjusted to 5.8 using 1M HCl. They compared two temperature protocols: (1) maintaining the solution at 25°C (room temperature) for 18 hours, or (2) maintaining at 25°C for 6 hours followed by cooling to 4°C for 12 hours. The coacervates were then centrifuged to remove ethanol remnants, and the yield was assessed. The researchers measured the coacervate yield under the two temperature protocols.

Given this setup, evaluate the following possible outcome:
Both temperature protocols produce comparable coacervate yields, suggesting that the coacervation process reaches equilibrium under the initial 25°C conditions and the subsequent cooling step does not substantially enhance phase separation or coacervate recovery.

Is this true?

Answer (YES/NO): NO